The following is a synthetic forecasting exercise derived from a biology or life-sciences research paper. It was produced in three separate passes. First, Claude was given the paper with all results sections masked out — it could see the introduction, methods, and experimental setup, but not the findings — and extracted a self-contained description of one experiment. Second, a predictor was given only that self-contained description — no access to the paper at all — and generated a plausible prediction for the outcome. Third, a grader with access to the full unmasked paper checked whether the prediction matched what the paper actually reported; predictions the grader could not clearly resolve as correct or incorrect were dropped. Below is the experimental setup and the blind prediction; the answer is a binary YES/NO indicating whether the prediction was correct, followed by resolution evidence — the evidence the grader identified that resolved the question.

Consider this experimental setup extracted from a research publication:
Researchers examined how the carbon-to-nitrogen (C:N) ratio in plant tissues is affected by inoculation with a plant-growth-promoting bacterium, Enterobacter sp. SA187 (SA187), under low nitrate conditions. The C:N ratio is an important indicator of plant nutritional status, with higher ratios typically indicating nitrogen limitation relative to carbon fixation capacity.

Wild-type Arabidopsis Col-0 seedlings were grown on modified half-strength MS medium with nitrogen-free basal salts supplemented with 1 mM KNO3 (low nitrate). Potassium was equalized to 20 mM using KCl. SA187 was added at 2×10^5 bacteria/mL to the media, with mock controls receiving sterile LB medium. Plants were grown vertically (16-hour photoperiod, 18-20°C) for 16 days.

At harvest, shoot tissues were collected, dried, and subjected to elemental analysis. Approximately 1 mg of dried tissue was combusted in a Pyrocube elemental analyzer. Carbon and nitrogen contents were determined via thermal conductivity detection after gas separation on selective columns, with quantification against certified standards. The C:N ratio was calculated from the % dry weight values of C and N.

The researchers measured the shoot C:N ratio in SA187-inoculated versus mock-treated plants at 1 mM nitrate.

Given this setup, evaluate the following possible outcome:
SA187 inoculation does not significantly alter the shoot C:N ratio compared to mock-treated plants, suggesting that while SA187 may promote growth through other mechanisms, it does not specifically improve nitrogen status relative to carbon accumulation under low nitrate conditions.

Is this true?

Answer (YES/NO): NO